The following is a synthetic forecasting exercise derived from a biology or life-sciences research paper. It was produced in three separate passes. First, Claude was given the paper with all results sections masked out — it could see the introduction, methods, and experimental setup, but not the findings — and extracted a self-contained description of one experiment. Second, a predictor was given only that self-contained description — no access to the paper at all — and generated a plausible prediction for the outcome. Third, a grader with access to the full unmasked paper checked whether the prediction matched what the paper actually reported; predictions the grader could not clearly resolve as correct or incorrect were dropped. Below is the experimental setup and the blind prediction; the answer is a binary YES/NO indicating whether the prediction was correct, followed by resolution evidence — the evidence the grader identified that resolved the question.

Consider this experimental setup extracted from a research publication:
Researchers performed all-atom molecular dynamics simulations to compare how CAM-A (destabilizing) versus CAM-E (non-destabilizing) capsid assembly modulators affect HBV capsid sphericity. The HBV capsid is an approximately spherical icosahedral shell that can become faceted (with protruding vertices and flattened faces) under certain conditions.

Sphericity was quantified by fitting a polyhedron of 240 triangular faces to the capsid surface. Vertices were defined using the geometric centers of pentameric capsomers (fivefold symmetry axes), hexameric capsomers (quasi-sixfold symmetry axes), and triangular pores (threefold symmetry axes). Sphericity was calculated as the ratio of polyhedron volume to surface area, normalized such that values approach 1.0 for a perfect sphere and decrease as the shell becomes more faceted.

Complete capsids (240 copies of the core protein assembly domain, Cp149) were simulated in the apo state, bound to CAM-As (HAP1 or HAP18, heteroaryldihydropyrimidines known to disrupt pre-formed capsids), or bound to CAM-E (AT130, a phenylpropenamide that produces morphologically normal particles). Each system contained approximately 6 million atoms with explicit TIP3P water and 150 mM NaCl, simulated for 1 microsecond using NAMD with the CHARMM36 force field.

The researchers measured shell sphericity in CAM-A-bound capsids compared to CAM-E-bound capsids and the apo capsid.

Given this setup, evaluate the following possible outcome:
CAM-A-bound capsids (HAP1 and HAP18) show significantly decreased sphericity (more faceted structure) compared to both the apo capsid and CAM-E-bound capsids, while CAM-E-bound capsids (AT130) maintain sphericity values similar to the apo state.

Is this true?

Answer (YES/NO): NO